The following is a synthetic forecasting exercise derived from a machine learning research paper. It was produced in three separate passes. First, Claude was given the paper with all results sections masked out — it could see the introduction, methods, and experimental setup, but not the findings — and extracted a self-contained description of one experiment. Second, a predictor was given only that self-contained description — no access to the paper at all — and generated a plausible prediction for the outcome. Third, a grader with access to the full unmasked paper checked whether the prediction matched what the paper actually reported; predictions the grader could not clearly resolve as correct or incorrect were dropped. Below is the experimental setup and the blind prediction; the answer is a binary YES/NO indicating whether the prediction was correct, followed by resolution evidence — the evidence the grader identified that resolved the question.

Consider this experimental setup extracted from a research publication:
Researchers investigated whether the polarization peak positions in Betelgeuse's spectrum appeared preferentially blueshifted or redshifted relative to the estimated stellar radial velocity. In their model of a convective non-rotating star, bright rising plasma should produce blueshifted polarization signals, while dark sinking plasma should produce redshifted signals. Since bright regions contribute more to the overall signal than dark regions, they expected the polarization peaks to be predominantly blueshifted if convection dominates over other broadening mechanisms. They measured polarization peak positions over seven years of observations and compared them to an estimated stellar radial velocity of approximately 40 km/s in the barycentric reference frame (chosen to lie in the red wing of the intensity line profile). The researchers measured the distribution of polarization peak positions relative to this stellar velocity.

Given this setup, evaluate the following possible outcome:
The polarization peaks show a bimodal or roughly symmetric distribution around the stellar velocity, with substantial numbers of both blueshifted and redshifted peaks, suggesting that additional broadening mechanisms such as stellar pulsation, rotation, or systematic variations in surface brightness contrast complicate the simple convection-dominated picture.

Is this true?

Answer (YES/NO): NO